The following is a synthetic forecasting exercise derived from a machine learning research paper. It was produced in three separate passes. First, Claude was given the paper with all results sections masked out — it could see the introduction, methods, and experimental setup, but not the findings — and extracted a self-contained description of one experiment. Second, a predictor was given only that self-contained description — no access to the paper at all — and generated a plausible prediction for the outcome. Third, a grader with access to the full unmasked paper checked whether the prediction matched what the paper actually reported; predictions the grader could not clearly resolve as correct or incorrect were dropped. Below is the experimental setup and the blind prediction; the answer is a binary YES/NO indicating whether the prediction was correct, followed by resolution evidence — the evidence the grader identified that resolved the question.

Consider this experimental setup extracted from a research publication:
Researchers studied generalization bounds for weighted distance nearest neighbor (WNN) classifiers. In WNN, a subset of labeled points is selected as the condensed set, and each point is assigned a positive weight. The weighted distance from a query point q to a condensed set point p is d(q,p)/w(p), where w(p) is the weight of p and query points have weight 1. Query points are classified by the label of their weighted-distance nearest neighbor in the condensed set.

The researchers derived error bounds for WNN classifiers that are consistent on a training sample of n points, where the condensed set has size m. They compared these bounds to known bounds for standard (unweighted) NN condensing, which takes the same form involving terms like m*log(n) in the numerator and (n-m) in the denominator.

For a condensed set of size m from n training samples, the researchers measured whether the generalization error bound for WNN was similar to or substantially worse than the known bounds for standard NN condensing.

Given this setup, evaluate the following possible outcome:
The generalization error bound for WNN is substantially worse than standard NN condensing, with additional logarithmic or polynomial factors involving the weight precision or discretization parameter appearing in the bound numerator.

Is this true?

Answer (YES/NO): NO